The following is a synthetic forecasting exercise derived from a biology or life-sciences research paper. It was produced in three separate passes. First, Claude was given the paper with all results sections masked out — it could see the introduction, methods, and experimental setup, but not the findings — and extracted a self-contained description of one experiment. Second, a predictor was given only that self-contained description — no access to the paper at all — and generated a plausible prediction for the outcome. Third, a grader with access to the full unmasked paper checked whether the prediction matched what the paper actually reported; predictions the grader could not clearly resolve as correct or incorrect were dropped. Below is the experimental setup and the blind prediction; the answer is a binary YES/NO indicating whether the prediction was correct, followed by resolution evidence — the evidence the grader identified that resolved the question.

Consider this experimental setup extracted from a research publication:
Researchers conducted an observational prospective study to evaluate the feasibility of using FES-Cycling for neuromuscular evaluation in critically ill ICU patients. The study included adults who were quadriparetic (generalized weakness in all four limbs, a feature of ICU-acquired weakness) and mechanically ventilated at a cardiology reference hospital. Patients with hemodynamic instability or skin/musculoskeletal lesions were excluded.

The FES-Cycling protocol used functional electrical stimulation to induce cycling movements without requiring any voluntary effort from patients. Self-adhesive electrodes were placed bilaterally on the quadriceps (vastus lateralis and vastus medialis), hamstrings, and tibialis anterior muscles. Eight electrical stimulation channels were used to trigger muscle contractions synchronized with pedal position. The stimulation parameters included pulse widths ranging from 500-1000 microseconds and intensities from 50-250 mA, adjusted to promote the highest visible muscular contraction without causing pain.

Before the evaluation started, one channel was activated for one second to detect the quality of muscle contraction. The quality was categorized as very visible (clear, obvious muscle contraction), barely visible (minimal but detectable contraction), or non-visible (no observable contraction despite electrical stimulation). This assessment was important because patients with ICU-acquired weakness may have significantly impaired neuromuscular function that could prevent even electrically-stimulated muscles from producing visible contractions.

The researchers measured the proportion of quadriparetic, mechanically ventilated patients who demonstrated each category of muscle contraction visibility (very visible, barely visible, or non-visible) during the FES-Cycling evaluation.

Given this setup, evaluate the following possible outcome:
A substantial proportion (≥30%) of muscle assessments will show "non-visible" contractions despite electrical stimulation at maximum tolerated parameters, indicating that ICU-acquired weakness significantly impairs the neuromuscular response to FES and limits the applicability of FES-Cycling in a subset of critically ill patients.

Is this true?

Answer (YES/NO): NO